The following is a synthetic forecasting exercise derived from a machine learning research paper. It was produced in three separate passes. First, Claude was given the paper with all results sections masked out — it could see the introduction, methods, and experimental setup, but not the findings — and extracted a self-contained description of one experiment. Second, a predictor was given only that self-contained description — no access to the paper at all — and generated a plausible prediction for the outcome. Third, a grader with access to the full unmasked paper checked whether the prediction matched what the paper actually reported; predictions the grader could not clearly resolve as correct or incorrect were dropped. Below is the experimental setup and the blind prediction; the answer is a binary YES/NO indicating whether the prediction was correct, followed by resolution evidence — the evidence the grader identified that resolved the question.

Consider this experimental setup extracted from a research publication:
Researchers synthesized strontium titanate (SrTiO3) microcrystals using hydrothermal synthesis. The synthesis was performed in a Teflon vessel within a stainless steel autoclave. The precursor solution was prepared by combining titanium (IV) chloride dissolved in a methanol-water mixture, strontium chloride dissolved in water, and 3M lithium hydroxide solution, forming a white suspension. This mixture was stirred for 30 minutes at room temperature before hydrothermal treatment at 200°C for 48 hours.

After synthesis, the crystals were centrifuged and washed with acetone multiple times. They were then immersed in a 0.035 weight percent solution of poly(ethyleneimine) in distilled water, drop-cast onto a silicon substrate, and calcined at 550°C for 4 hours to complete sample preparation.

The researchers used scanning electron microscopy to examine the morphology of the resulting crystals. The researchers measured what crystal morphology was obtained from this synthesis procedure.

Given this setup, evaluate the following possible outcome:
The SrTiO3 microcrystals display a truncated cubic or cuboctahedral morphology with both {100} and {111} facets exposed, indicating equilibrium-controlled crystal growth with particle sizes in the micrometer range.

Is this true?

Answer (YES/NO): NO